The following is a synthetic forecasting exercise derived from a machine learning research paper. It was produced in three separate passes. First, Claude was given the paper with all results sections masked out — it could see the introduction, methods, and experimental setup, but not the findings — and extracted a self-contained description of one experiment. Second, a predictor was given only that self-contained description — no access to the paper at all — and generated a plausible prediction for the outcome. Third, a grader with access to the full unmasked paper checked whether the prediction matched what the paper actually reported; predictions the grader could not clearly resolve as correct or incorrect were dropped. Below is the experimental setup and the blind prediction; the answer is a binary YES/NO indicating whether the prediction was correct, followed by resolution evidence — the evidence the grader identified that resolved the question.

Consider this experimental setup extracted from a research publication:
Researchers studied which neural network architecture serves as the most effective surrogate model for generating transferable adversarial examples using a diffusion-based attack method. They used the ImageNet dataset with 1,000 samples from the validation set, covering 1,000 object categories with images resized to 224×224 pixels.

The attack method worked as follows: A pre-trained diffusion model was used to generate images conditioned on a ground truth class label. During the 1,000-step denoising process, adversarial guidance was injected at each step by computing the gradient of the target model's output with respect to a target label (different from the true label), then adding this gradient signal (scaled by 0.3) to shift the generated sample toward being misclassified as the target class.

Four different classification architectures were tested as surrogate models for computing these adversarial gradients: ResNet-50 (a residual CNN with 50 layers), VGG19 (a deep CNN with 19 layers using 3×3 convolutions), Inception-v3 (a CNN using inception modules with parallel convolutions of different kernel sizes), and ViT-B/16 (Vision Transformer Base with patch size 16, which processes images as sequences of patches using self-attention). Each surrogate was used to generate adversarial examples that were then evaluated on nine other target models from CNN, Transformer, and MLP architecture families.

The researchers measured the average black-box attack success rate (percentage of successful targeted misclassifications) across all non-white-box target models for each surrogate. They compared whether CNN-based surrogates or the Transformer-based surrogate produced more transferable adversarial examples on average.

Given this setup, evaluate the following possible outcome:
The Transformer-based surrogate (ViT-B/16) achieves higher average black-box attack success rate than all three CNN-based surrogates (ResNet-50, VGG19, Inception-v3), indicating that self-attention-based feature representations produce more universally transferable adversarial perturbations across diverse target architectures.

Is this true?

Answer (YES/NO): YES